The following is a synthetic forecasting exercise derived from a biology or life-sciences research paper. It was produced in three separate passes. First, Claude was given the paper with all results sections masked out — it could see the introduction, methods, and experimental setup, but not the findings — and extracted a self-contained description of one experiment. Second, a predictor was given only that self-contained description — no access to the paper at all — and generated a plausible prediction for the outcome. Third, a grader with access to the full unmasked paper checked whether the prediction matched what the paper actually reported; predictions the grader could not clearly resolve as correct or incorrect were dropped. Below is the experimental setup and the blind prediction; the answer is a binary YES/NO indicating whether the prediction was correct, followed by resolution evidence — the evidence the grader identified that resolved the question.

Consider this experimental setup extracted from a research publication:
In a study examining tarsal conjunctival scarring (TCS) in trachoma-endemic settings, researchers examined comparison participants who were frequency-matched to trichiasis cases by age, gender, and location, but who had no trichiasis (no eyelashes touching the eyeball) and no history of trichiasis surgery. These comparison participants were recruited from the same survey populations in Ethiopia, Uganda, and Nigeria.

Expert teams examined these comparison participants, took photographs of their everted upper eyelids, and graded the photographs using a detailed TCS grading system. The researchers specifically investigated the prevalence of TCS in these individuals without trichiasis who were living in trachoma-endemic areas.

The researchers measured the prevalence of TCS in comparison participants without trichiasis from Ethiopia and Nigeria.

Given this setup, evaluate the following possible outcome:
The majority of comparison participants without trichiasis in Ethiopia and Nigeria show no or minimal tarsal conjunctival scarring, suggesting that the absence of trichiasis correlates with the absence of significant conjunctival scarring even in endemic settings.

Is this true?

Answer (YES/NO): NO